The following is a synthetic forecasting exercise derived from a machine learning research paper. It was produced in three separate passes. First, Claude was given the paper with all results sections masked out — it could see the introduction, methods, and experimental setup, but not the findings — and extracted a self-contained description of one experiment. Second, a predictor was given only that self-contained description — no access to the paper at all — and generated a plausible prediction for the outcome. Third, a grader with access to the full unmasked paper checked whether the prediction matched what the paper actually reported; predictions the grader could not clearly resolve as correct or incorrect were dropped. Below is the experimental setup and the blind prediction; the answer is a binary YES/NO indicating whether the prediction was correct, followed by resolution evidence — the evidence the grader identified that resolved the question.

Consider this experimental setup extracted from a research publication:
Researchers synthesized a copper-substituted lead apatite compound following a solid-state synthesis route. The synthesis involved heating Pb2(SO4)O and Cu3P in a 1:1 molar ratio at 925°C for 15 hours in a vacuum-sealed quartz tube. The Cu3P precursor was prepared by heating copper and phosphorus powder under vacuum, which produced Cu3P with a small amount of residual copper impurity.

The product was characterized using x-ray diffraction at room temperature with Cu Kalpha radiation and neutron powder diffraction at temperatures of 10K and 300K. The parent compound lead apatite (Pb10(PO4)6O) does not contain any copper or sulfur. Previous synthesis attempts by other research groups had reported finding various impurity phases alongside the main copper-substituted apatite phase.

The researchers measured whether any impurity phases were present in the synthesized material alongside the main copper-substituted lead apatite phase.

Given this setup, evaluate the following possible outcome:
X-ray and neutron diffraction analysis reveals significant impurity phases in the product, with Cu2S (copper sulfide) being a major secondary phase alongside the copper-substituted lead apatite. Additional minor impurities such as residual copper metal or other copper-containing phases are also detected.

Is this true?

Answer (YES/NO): NO